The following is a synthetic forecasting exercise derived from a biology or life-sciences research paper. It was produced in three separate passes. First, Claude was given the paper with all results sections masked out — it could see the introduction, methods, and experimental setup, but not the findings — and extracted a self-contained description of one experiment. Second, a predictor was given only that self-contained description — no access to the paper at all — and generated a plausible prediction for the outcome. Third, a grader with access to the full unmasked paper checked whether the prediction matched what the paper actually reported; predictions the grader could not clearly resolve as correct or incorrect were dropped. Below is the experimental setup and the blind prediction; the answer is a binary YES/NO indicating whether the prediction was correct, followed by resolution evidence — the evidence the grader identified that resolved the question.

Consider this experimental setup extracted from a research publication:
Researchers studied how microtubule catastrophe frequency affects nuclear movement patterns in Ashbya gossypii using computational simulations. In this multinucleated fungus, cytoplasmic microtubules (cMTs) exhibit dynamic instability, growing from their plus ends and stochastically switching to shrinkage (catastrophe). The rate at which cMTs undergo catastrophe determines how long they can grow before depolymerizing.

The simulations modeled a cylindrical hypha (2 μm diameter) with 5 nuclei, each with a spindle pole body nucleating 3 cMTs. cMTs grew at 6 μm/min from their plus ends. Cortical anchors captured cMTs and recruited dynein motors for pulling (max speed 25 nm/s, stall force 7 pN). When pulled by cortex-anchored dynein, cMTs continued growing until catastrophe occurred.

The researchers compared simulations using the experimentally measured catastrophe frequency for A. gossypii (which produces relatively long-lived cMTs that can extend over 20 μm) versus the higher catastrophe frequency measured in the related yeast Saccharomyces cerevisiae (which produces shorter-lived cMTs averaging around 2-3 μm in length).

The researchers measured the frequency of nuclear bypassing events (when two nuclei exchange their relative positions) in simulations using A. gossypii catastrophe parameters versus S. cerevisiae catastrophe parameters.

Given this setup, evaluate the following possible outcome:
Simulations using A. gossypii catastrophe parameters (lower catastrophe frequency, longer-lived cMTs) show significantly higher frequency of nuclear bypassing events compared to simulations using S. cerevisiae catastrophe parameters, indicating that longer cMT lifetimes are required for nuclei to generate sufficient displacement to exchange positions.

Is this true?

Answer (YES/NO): NO